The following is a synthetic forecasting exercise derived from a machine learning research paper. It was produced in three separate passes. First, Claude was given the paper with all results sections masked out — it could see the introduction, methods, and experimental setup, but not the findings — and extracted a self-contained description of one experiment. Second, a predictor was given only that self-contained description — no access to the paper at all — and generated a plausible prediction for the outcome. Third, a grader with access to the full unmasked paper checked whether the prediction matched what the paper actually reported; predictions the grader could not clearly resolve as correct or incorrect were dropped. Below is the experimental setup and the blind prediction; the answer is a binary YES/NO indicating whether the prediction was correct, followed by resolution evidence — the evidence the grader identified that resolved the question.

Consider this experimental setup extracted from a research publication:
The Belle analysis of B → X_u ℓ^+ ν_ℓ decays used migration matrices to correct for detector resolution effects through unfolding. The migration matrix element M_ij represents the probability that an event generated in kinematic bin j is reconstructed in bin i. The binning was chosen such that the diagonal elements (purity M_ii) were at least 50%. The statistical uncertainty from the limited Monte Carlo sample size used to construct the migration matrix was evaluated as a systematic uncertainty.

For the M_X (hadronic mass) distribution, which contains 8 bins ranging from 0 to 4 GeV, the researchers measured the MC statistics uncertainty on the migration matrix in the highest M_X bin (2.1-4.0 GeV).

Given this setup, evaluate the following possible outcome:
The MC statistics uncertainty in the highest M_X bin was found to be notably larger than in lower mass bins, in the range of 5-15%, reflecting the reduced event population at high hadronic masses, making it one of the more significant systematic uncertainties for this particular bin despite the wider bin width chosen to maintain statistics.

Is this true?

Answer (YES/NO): NO